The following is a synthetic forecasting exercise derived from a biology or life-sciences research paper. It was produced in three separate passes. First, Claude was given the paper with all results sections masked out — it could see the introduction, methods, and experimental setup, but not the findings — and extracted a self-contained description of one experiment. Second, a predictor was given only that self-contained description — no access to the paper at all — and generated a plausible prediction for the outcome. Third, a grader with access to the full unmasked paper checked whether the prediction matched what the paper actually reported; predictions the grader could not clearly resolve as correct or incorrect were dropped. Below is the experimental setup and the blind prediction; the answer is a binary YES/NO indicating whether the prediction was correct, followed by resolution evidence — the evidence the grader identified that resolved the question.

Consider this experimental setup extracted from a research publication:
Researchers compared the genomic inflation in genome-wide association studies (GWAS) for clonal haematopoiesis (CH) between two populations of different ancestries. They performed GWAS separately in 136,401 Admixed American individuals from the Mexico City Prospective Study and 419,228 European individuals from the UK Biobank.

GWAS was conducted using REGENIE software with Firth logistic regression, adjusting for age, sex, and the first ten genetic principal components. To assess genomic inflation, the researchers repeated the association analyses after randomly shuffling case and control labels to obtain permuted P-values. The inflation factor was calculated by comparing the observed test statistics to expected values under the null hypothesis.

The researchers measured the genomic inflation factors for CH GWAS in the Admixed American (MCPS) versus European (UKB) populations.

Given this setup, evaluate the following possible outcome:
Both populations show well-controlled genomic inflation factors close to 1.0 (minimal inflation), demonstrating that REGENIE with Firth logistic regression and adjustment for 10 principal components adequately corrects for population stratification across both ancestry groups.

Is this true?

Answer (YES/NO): YES